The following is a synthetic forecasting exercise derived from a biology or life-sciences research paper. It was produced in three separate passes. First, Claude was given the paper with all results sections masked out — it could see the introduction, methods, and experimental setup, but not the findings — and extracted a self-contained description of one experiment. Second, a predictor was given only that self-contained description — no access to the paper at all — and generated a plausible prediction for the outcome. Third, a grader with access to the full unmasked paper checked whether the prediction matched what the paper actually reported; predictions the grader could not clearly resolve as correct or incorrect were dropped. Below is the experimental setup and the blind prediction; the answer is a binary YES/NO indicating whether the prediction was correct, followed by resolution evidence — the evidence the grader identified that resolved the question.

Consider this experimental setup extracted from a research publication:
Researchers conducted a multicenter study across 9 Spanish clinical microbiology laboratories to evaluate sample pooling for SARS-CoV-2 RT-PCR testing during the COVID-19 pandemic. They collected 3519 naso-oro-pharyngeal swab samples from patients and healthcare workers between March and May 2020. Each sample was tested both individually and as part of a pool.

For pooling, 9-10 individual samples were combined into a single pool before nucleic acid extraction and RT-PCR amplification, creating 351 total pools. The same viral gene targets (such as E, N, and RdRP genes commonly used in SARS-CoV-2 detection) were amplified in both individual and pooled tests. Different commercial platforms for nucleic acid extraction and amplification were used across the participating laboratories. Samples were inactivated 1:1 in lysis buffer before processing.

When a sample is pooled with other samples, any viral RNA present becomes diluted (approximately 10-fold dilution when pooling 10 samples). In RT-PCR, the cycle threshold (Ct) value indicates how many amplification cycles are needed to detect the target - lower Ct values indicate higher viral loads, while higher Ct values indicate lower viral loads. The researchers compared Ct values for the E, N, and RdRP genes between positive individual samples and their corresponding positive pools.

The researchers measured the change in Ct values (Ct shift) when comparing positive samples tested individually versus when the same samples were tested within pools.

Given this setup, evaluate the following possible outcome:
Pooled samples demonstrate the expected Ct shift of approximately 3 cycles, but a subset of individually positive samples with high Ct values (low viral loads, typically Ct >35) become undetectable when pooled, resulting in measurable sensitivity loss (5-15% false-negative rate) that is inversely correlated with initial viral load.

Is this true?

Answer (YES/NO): YES